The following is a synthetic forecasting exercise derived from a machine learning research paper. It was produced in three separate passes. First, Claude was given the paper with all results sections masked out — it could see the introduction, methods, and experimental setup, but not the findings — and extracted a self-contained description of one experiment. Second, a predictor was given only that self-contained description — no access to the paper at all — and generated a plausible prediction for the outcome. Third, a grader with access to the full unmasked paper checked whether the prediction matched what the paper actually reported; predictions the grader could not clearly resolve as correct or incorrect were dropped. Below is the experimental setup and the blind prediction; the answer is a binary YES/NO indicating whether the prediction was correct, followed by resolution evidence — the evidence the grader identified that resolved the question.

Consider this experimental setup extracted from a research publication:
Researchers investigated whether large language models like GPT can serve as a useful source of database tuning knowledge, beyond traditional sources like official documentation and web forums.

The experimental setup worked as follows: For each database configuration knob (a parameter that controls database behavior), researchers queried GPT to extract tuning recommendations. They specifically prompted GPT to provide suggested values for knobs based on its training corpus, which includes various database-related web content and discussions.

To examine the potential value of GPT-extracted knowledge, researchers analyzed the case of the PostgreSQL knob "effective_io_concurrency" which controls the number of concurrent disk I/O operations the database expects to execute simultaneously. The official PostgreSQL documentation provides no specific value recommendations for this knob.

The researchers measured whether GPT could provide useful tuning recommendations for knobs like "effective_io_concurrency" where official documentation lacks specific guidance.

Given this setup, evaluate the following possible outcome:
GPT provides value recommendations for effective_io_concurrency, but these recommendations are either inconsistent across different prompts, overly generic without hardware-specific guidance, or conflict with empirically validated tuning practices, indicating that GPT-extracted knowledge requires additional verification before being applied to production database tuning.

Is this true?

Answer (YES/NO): NO